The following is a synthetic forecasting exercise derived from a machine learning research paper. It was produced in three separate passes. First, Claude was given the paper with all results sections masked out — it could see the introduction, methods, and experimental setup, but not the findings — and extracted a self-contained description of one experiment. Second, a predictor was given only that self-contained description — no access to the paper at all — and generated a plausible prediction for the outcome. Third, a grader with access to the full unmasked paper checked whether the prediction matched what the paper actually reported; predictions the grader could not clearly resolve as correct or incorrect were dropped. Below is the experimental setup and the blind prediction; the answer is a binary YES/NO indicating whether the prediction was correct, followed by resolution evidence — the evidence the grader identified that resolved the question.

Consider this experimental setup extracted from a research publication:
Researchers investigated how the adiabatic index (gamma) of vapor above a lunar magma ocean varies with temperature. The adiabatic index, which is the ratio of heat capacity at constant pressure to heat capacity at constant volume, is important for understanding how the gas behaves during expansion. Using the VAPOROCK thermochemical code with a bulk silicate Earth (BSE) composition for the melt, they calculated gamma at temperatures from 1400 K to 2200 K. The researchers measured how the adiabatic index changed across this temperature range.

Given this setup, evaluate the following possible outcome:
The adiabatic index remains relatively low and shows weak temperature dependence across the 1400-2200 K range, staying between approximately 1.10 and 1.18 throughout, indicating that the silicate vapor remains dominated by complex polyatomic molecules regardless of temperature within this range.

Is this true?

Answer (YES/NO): NO